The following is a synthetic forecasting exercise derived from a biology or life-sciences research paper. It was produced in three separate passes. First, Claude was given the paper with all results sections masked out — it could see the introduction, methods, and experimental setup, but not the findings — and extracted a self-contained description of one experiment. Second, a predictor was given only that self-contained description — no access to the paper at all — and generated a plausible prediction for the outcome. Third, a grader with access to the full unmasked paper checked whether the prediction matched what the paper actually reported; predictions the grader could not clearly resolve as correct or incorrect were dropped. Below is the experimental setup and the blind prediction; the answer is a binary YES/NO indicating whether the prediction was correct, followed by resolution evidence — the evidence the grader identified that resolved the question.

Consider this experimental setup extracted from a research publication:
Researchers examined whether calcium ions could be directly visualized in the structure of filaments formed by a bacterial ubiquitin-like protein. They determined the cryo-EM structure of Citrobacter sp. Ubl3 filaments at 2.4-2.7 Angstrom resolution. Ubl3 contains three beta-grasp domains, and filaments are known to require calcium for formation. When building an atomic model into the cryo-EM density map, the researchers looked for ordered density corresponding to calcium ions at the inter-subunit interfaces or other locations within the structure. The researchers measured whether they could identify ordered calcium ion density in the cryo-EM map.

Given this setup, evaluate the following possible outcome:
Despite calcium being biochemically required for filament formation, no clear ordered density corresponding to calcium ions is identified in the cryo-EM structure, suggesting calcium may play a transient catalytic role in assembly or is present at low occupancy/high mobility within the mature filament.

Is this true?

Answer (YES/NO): NO